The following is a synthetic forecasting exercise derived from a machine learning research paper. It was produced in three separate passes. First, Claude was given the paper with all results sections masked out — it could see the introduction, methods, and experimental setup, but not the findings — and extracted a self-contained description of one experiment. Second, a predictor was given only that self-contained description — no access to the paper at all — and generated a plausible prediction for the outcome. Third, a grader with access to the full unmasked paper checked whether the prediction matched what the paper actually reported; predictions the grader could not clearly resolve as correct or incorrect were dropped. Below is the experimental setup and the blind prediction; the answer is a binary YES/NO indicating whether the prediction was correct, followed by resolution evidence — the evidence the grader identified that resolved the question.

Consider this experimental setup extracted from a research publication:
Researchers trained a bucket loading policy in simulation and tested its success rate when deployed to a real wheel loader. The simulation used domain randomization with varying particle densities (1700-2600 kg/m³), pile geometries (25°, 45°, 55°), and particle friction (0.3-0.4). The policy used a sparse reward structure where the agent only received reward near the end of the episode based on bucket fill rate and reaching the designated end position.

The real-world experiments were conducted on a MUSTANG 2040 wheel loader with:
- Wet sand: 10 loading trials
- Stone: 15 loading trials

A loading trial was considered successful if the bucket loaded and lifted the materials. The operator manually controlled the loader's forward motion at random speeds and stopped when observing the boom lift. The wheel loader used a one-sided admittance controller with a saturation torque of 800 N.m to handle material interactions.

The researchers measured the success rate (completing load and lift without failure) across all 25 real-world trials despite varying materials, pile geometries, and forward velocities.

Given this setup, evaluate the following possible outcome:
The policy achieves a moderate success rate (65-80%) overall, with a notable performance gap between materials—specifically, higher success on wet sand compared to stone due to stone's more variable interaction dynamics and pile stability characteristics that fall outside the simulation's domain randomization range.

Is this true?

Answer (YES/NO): NO